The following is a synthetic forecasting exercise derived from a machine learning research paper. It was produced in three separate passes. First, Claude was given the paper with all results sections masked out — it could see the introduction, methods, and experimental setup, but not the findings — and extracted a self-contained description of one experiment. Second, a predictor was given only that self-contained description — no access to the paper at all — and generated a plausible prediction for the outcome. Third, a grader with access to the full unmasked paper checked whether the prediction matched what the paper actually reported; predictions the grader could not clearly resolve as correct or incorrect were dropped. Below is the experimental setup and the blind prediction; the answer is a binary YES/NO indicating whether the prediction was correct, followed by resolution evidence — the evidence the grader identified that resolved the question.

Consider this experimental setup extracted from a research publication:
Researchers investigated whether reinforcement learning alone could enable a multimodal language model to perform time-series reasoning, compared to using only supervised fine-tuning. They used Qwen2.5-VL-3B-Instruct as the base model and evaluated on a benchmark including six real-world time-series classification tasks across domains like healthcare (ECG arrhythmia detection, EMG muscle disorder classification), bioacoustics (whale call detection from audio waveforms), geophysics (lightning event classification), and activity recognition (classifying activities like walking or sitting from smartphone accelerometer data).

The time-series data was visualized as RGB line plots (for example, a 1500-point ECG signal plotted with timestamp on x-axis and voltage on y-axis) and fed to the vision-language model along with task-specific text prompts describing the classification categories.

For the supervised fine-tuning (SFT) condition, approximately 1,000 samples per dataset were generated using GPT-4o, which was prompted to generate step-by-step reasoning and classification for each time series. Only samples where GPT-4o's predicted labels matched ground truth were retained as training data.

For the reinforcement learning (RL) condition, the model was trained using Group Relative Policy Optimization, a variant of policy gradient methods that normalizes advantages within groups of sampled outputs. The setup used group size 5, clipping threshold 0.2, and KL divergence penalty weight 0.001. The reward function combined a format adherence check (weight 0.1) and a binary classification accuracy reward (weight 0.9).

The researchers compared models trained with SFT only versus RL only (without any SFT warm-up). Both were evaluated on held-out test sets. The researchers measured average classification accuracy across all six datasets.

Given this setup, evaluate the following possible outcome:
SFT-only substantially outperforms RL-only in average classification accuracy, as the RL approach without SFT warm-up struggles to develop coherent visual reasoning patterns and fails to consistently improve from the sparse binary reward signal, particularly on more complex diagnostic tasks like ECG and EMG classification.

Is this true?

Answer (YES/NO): NO